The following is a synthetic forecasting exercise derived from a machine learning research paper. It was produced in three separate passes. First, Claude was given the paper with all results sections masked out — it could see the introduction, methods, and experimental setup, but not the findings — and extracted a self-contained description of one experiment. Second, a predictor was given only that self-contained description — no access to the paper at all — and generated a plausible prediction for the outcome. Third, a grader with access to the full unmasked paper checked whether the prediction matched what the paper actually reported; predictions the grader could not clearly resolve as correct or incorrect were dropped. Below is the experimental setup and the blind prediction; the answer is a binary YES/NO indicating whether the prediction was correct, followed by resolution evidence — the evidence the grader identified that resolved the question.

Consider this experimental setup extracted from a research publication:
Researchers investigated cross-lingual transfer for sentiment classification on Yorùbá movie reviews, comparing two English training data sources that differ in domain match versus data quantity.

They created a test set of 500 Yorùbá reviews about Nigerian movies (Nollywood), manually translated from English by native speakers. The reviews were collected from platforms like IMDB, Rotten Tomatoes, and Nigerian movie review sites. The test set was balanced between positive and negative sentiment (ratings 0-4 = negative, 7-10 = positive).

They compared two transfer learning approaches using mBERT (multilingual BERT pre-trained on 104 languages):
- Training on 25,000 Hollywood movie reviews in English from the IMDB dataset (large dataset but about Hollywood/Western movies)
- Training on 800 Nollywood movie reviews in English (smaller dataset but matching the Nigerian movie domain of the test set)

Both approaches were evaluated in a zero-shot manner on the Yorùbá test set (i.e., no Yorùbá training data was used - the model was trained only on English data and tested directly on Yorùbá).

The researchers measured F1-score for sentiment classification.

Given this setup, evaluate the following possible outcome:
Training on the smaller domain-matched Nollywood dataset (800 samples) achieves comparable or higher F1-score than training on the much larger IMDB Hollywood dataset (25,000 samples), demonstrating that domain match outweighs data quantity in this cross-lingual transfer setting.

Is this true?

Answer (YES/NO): YES